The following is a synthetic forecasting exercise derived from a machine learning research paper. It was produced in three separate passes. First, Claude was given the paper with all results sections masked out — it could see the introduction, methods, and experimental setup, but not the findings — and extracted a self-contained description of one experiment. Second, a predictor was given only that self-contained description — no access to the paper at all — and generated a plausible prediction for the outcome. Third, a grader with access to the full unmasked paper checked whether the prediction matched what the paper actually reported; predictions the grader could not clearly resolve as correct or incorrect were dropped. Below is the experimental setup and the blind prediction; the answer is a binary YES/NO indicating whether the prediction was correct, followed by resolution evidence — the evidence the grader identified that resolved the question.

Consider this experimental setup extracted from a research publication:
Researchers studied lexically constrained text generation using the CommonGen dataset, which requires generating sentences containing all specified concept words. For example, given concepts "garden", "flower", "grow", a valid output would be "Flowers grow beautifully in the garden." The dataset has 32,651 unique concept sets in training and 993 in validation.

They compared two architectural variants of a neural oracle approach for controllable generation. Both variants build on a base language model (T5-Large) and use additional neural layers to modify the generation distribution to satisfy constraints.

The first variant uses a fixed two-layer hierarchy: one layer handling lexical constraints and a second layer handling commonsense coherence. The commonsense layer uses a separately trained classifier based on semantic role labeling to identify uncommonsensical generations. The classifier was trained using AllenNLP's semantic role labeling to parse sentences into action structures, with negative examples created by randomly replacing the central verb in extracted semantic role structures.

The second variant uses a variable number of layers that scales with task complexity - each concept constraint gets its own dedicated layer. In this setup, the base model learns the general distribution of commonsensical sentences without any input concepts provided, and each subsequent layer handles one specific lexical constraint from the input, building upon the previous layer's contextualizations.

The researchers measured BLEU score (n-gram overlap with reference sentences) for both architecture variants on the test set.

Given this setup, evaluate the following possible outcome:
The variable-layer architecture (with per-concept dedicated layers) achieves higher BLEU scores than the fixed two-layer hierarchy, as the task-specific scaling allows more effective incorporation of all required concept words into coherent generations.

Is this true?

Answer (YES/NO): YES